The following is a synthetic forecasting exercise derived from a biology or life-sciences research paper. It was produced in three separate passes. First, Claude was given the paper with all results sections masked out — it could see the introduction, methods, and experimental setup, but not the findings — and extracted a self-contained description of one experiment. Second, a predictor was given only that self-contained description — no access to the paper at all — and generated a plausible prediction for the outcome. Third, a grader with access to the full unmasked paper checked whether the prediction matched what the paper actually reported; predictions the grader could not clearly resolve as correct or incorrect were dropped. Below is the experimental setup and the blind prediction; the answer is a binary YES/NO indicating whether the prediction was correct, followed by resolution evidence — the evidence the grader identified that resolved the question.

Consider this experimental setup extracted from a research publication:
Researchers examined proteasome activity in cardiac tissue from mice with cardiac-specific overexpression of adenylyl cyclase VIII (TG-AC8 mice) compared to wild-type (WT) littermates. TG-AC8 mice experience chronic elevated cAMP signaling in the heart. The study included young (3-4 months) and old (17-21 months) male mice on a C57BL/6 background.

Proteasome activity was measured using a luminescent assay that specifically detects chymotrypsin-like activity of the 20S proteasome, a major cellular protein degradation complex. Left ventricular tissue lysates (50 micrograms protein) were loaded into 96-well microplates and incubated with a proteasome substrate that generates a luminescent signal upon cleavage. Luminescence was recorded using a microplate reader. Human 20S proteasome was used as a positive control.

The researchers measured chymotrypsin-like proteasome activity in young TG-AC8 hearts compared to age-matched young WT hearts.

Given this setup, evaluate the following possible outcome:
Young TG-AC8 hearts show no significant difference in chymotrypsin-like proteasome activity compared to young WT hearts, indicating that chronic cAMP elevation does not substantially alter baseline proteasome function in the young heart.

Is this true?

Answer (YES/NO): NO